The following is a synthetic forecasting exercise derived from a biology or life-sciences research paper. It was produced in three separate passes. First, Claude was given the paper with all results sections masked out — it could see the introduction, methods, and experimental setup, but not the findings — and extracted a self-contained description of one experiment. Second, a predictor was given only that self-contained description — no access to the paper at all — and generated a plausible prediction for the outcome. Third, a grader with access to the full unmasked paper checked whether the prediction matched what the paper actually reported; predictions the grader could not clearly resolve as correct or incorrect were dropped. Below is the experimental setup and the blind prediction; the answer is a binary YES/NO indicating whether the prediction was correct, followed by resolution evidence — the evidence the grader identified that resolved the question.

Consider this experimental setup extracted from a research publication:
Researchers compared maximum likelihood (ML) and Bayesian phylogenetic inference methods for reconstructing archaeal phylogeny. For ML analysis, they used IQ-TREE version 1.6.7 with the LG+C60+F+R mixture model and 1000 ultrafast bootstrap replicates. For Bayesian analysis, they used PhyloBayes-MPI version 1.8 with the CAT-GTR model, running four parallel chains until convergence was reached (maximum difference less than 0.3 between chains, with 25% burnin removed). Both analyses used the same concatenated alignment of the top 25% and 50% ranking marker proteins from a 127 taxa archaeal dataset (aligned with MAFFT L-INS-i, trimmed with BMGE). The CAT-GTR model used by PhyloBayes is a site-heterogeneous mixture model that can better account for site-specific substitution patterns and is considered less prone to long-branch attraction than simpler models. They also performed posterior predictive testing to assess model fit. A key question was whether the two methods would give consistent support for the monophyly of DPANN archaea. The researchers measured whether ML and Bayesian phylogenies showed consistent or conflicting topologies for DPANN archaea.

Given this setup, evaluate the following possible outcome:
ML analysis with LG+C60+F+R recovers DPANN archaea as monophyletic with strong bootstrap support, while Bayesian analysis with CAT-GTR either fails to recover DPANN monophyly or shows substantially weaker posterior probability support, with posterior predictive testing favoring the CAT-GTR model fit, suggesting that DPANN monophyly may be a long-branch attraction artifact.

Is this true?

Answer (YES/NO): NO